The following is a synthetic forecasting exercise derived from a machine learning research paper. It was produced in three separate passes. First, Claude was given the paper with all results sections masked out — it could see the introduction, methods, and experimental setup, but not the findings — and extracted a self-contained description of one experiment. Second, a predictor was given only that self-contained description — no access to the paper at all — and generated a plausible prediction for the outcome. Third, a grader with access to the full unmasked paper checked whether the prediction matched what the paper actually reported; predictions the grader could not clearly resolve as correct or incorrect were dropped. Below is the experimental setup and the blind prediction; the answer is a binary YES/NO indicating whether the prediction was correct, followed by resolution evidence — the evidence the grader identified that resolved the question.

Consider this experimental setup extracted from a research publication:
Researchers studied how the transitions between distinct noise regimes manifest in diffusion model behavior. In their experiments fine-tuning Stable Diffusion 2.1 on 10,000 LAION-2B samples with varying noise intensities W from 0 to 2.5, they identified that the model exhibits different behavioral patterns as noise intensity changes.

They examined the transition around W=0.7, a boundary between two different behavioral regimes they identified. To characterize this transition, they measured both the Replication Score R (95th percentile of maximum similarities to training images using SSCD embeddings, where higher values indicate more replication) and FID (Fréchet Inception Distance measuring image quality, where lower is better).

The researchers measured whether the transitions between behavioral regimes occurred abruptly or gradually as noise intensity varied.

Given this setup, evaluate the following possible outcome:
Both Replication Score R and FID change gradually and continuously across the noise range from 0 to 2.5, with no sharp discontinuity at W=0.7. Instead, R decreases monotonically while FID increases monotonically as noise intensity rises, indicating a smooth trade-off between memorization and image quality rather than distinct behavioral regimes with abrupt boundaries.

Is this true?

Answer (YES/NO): NO